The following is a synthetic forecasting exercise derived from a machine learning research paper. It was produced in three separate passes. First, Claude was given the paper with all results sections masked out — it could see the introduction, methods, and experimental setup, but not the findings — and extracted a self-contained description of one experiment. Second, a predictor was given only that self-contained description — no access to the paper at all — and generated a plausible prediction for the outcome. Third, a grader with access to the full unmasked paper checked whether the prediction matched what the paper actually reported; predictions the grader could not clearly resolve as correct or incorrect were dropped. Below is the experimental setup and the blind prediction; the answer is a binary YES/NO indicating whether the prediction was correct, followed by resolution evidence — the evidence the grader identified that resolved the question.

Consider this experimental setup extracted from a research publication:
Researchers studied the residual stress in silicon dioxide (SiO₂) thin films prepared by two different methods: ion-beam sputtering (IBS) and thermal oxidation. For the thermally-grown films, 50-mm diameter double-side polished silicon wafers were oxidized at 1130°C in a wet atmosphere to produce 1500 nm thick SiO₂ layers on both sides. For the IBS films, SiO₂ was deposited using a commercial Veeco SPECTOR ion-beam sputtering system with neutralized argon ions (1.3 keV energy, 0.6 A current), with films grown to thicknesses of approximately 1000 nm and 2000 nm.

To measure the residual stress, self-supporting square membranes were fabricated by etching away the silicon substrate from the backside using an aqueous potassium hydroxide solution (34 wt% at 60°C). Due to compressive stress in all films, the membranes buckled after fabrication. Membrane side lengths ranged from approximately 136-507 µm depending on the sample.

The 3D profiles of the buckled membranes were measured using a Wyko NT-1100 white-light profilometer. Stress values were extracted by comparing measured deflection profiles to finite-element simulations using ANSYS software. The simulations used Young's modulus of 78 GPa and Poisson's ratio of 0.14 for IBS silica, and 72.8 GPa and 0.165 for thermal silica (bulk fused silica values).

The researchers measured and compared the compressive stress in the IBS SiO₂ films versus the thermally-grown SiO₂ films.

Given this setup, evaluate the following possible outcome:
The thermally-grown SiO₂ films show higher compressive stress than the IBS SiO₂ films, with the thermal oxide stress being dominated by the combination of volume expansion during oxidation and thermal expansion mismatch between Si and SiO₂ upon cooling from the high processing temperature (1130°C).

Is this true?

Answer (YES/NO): NO